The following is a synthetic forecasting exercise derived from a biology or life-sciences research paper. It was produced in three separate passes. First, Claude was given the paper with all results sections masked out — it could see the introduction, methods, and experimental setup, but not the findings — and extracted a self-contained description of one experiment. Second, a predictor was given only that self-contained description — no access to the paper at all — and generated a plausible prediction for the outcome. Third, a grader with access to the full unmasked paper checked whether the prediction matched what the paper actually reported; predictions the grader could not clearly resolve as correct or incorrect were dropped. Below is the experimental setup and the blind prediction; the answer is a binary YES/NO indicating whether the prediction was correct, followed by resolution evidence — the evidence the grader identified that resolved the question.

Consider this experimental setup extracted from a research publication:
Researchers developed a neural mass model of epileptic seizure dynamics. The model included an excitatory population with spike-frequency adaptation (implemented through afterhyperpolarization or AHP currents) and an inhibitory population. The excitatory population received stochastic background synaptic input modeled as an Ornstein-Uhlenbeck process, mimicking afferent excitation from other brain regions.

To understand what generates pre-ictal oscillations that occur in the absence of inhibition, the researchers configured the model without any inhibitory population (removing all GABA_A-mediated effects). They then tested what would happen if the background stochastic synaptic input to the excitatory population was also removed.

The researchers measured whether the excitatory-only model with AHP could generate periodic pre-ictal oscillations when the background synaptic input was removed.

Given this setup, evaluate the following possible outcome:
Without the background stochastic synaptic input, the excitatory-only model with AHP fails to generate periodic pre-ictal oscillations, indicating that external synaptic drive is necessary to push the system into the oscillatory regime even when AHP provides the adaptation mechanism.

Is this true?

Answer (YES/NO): YES